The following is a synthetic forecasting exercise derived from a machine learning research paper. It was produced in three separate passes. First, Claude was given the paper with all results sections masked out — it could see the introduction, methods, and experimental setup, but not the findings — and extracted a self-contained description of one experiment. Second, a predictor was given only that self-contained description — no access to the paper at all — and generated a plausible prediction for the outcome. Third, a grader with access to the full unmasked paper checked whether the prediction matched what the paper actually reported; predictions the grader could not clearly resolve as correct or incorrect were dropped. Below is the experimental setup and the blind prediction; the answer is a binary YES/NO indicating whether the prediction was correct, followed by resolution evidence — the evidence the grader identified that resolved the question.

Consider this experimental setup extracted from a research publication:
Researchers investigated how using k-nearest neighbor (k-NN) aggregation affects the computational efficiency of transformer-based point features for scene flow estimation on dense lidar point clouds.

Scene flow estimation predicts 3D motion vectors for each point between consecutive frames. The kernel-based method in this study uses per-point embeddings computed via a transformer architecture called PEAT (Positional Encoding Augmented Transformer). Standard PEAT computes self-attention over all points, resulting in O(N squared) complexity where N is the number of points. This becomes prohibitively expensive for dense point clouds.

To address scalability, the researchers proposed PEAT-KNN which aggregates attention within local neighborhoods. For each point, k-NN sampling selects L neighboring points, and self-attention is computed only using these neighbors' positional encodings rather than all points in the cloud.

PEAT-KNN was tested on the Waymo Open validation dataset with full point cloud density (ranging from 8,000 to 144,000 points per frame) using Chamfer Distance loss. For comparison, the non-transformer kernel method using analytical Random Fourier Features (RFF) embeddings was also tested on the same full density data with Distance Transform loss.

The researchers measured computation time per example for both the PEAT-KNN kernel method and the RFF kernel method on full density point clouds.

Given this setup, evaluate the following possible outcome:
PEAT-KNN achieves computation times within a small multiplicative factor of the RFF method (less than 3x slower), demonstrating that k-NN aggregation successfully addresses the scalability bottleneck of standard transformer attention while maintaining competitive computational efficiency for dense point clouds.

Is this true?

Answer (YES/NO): NO